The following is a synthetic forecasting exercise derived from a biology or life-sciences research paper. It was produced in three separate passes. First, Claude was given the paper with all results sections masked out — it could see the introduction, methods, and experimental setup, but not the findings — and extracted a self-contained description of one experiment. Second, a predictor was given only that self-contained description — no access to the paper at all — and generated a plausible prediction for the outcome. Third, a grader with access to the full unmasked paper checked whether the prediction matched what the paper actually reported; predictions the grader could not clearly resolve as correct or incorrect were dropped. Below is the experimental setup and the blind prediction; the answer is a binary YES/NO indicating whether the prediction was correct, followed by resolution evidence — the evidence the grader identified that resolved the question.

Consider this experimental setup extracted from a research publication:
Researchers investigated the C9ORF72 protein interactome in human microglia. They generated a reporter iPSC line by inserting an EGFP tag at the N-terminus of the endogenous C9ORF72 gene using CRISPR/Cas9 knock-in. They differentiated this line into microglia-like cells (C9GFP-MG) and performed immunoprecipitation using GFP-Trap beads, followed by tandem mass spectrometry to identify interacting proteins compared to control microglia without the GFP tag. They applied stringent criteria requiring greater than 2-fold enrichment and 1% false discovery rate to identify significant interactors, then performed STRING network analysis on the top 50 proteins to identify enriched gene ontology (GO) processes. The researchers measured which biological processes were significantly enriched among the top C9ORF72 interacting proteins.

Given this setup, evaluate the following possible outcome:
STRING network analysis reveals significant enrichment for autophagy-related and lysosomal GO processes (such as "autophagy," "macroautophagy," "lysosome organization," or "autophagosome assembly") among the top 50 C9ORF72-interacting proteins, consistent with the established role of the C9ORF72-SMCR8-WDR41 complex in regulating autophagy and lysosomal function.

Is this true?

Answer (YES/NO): YES